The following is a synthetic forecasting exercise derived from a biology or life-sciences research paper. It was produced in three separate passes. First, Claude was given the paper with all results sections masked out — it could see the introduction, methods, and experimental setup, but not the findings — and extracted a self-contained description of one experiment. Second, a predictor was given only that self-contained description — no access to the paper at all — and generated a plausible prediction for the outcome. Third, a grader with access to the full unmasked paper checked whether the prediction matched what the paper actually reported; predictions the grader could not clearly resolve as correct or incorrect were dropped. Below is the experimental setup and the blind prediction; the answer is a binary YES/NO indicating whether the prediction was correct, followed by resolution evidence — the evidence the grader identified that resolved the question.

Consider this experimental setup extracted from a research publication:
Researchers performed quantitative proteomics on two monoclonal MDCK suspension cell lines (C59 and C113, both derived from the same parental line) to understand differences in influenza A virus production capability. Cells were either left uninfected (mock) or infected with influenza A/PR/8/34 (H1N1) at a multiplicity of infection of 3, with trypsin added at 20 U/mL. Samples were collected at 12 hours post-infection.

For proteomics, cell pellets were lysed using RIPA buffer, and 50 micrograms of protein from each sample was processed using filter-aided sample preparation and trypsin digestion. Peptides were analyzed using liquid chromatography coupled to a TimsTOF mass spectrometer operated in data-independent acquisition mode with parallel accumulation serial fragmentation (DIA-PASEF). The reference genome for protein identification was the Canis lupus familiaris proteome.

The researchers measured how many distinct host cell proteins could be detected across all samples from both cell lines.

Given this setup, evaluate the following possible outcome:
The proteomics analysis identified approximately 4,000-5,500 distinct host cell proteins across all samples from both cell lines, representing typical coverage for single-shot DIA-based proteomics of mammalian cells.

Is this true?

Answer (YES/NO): YES